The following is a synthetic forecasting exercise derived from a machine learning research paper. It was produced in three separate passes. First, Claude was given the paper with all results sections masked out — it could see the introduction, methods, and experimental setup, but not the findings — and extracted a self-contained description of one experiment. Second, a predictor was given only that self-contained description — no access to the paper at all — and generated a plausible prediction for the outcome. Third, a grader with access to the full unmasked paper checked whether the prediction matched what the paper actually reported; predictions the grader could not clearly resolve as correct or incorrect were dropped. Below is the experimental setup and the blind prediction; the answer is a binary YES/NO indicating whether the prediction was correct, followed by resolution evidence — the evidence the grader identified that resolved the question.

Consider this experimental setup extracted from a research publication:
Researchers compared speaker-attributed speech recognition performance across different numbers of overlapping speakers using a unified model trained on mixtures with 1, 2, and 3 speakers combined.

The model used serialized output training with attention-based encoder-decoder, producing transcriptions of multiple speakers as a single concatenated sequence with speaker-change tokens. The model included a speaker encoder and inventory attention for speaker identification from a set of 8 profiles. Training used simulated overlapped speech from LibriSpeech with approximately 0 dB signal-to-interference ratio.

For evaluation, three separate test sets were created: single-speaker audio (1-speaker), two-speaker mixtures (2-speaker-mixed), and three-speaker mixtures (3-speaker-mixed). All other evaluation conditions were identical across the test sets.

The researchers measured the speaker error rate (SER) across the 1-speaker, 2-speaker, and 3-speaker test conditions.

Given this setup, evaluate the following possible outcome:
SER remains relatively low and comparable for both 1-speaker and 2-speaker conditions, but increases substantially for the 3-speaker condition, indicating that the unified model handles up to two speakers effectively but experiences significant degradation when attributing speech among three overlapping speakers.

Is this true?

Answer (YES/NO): NO